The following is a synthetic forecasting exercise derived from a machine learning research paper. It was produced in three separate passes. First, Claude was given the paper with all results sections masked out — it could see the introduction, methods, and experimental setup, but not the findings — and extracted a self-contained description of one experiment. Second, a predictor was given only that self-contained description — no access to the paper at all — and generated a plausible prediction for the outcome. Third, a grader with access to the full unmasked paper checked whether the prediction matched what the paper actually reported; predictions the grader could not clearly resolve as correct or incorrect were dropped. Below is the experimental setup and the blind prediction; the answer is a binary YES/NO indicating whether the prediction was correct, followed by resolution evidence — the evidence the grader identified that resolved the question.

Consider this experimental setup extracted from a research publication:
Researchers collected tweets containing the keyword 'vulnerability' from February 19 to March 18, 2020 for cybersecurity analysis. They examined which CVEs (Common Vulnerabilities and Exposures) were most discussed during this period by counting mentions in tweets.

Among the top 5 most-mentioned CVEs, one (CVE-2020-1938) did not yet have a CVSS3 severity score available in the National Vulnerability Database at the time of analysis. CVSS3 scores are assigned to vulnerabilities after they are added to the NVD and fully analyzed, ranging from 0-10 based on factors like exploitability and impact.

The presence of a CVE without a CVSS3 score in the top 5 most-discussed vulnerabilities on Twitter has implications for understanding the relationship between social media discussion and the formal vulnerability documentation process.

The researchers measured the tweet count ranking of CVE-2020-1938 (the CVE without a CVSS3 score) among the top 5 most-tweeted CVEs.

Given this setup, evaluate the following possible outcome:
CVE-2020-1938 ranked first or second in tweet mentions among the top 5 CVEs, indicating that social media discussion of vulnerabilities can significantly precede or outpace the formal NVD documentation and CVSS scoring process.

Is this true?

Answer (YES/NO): YES